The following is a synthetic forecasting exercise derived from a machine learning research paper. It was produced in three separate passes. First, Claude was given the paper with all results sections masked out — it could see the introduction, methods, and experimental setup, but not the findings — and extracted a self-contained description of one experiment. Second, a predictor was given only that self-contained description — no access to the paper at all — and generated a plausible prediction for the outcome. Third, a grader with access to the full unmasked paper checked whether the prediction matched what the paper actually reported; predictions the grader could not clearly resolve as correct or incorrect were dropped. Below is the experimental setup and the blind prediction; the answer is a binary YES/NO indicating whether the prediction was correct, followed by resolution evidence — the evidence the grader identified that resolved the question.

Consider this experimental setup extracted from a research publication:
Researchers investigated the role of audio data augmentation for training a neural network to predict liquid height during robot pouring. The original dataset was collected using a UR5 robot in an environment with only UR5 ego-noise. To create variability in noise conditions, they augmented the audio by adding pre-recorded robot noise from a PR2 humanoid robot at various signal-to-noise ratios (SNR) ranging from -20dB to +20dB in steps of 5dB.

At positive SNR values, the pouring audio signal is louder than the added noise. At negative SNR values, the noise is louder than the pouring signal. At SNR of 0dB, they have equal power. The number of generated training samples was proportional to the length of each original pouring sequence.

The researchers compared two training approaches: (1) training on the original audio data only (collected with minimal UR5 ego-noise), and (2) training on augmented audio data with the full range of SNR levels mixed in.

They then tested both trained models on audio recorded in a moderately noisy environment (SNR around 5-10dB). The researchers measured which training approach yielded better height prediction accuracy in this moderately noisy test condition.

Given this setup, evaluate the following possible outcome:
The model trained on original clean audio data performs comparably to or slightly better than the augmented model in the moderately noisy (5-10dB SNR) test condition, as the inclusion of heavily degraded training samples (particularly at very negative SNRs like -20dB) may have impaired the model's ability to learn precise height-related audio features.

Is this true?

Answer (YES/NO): NO